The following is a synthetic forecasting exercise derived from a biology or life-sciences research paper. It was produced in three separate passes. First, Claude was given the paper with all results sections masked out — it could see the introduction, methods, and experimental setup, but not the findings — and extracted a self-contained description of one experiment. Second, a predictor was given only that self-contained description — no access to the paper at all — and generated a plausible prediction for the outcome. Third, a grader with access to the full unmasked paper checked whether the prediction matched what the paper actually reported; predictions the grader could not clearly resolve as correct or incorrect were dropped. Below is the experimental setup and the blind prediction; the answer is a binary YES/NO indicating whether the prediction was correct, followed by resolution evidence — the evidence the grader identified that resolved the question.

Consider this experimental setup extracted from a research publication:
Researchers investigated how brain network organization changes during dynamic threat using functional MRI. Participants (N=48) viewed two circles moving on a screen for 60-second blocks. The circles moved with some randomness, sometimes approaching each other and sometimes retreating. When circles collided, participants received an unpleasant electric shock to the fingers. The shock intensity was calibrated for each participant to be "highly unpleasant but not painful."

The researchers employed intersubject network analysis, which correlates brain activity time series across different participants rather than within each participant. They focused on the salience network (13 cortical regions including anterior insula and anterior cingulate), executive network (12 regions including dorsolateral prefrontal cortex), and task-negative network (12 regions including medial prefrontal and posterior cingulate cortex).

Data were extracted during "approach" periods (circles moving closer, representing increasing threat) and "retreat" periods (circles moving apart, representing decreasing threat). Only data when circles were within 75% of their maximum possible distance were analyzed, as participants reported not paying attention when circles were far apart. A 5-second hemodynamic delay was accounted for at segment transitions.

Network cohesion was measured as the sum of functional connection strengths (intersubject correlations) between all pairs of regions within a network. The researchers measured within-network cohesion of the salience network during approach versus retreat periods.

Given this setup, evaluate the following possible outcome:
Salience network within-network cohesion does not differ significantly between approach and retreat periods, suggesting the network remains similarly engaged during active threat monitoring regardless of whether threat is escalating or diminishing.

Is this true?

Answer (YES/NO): NO